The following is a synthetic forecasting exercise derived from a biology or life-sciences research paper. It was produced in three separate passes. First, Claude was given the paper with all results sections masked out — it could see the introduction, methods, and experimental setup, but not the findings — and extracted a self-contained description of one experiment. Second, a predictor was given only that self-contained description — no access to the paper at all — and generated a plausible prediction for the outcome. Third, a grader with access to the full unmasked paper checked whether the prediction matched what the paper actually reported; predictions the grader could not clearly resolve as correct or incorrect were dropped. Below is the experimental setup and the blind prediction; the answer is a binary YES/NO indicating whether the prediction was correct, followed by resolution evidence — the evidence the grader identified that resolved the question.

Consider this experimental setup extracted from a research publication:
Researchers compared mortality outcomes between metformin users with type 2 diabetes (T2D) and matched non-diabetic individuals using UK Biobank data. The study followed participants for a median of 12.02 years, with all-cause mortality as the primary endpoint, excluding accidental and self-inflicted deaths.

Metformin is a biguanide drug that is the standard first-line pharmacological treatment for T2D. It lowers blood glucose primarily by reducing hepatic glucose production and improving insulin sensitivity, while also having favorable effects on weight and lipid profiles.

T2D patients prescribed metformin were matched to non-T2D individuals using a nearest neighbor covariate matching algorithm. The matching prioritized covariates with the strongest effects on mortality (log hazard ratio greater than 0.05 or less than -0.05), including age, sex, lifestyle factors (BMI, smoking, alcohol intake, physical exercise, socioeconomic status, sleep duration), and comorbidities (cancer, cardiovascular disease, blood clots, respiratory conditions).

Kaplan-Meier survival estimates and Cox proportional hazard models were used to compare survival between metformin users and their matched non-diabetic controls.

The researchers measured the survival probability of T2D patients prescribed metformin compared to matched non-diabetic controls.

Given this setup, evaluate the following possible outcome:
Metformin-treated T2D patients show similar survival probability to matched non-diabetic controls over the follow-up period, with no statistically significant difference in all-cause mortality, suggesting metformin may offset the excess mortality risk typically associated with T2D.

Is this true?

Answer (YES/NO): NO